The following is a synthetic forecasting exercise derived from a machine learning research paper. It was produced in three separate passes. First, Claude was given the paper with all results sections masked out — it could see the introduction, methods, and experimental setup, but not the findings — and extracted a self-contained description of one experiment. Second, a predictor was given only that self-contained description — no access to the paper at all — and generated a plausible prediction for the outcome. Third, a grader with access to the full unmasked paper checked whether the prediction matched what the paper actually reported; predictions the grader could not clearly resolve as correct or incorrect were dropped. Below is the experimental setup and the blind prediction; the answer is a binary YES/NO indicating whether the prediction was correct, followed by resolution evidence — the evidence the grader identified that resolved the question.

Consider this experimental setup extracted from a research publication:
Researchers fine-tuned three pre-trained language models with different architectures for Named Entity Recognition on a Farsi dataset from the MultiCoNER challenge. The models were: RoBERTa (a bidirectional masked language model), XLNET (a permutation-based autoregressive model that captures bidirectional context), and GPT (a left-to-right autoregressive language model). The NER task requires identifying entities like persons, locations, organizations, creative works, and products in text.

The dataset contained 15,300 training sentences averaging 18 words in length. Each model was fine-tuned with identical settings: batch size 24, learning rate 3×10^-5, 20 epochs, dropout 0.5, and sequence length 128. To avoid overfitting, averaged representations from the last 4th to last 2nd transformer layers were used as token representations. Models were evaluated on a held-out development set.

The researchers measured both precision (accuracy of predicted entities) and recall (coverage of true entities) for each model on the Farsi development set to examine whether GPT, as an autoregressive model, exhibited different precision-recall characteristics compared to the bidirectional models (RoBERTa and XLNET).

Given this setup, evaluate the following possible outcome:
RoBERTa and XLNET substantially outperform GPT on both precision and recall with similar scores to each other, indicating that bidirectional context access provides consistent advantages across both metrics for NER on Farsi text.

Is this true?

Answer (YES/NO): NO